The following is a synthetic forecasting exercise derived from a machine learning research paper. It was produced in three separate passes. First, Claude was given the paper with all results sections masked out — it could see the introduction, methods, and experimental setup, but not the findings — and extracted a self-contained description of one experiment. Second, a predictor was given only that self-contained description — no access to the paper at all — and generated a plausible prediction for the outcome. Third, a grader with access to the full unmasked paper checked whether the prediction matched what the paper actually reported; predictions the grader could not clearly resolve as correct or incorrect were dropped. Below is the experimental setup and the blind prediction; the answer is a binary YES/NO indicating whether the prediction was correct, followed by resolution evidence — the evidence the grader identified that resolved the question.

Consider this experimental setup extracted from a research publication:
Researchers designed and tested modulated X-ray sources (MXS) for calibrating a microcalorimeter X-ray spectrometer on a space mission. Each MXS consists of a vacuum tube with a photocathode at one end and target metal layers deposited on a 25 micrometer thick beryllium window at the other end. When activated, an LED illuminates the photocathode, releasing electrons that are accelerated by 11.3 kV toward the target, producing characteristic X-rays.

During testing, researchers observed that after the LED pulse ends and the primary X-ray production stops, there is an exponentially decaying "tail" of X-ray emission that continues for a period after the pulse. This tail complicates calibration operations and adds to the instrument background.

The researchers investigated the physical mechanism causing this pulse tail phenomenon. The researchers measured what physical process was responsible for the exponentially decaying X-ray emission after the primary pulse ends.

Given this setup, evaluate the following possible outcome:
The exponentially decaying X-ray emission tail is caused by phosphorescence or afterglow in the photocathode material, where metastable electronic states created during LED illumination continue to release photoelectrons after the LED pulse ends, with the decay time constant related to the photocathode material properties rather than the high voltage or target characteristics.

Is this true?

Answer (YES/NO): NO